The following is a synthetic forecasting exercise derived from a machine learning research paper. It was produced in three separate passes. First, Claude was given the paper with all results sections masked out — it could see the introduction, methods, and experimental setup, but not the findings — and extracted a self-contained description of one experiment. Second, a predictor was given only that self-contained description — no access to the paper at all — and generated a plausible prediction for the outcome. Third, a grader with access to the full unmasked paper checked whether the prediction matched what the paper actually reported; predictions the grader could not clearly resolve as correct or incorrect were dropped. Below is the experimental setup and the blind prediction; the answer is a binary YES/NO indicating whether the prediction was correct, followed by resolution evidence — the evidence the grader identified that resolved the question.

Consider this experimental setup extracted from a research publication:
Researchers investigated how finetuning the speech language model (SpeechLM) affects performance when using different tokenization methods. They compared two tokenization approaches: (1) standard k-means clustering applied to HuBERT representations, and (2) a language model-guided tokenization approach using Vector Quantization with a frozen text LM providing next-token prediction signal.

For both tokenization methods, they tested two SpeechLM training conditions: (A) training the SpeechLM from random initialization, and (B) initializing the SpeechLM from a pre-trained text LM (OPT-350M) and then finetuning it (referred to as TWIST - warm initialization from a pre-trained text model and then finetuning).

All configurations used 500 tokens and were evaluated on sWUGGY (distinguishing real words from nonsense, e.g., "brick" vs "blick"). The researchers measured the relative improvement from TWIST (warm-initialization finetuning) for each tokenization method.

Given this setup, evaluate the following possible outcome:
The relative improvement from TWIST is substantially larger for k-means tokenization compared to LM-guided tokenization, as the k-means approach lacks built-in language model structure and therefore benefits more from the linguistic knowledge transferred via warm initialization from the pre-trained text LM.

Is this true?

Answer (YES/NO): YES